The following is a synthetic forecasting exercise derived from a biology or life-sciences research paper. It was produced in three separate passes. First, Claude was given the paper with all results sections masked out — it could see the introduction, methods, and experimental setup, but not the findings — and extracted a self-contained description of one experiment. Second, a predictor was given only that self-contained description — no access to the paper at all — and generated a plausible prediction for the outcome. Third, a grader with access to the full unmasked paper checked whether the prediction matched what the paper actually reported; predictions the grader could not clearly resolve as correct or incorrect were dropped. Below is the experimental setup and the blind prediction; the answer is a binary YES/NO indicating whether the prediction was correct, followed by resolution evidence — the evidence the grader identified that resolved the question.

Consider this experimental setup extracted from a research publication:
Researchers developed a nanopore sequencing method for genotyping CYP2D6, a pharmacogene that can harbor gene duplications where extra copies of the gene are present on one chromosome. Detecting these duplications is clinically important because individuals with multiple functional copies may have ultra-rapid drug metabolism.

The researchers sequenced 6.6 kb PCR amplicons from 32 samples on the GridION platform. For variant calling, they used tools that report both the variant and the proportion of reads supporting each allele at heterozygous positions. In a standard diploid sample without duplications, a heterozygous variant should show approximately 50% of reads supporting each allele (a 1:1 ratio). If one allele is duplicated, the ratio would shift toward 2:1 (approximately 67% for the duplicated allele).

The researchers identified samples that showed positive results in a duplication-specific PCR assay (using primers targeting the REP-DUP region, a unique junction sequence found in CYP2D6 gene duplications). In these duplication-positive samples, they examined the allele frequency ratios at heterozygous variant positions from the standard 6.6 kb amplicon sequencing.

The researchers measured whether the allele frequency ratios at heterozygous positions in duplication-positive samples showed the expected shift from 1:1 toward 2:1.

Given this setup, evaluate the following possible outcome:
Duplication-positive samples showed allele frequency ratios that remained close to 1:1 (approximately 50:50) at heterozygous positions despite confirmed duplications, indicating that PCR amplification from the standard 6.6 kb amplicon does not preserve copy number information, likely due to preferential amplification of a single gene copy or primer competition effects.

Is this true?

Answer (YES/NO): NO